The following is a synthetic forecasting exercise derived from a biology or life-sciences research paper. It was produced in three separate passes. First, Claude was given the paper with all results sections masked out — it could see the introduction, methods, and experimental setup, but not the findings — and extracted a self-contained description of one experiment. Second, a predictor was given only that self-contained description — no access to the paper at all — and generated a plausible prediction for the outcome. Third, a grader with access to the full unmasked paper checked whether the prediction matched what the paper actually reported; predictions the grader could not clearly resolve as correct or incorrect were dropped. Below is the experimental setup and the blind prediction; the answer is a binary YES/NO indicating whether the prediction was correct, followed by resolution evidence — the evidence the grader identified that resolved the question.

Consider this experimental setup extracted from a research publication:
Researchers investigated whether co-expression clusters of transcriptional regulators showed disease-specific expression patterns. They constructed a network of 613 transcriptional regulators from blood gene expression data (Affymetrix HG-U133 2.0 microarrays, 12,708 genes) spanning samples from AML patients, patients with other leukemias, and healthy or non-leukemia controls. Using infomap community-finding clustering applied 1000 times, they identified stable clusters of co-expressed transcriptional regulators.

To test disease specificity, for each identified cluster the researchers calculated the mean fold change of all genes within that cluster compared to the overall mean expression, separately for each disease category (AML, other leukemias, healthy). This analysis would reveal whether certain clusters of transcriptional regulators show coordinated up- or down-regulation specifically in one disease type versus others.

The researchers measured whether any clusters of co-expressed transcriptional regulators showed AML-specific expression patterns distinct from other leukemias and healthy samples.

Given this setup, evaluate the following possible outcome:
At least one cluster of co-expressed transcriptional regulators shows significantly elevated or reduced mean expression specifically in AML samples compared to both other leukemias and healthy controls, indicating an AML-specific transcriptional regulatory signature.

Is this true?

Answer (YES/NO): NO